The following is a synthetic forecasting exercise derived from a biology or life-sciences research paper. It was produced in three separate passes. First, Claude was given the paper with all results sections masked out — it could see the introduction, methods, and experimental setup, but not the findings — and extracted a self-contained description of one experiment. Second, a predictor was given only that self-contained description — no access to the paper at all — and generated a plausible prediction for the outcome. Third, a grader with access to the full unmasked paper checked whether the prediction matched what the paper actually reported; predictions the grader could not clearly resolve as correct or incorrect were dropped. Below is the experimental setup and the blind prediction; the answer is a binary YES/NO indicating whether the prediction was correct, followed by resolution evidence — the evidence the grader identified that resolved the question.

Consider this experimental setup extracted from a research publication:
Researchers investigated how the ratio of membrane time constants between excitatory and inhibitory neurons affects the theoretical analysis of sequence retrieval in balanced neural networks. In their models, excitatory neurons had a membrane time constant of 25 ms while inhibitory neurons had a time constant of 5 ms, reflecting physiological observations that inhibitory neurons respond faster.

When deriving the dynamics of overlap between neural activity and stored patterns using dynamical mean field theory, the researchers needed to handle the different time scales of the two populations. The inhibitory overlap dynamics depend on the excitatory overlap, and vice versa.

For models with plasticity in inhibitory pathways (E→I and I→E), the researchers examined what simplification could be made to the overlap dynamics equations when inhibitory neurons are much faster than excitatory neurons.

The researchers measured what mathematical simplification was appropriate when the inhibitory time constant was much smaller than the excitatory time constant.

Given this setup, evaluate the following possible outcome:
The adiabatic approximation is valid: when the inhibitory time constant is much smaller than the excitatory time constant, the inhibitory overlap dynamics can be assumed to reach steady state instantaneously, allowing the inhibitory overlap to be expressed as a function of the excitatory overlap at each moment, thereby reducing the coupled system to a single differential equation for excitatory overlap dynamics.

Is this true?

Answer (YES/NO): YES